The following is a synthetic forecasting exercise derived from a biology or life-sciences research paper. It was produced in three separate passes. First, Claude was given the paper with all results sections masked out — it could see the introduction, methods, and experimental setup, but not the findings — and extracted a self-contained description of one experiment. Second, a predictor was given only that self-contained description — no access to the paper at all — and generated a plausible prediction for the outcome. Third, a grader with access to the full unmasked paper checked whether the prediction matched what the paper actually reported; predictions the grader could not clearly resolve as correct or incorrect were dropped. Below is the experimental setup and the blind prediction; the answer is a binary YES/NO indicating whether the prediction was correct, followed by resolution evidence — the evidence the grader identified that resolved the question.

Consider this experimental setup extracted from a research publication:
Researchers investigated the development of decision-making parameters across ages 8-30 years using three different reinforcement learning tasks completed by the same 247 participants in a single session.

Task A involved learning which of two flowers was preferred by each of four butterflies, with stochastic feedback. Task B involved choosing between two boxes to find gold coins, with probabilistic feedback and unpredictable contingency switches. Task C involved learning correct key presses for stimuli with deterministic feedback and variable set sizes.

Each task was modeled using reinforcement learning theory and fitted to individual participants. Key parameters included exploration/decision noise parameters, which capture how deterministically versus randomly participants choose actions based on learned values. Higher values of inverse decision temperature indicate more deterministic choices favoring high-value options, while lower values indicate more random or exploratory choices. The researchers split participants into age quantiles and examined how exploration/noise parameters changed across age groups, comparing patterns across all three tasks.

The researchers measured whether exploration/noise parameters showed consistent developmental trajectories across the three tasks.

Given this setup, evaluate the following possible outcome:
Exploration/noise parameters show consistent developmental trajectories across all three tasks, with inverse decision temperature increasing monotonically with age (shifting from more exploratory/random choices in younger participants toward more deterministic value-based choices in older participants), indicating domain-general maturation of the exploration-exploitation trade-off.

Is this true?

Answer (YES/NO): YES